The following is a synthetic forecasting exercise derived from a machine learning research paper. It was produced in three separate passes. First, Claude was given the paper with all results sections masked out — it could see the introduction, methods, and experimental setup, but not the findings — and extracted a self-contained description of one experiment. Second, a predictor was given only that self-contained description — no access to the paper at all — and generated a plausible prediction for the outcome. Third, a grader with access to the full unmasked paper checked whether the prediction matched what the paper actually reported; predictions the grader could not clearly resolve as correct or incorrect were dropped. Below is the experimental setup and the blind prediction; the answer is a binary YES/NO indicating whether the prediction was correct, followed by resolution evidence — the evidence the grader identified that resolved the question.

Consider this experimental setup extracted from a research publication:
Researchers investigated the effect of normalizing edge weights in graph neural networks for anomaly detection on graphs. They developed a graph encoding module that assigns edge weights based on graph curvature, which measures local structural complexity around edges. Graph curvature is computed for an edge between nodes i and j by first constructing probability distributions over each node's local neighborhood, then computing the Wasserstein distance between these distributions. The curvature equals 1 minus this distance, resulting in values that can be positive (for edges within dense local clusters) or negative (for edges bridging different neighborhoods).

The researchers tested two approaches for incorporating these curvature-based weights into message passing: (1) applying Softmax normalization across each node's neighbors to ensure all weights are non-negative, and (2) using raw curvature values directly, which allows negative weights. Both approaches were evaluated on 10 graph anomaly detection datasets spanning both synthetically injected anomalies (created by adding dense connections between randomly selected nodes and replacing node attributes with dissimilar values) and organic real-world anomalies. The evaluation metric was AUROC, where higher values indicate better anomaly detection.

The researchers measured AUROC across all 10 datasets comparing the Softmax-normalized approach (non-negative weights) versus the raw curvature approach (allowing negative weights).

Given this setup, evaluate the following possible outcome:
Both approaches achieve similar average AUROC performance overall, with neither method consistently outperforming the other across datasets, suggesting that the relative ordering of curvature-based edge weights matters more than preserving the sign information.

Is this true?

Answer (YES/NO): NO